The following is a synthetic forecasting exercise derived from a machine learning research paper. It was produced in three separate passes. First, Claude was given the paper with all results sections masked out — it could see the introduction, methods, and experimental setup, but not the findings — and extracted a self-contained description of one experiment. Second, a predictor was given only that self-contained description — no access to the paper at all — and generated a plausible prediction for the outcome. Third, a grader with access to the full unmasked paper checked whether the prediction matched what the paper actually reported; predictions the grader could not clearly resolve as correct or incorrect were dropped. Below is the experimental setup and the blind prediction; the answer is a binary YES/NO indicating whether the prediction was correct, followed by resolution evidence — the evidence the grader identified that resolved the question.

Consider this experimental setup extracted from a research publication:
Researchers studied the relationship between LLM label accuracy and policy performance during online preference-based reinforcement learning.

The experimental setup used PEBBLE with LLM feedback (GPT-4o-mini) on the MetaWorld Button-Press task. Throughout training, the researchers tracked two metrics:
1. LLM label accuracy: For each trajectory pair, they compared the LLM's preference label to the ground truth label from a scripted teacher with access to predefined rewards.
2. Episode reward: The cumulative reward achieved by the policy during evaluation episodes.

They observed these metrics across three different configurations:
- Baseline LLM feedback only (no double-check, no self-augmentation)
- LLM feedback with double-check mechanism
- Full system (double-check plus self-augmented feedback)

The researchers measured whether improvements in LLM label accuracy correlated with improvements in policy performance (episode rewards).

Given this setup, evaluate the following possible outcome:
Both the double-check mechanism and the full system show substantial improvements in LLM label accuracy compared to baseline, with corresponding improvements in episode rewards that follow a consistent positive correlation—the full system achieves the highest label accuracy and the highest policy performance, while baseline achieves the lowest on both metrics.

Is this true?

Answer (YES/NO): YES